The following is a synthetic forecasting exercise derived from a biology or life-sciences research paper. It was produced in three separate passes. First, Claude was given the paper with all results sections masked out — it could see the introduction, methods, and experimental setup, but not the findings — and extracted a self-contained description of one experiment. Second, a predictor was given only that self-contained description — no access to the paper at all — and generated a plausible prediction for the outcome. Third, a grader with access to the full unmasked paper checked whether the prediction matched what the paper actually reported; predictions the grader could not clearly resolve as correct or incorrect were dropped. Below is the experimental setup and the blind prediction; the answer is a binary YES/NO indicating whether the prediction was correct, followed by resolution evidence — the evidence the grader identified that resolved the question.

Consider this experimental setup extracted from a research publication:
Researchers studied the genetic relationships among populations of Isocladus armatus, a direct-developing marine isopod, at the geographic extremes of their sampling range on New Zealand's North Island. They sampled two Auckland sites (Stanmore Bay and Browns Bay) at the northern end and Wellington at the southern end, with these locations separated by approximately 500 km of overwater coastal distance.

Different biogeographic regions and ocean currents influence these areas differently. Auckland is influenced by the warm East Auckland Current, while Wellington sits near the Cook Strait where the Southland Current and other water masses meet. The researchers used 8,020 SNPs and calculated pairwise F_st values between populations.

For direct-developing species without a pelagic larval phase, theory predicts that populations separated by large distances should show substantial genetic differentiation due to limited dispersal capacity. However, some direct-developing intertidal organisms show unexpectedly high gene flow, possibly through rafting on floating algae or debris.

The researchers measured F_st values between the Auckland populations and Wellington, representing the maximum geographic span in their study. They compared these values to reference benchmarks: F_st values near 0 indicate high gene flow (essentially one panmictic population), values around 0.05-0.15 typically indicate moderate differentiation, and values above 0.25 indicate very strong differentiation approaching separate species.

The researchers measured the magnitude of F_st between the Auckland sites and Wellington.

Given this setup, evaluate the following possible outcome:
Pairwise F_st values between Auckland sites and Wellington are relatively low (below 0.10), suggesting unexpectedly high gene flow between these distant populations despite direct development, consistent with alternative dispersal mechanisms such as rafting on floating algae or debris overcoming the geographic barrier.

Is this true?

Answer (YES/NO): NO